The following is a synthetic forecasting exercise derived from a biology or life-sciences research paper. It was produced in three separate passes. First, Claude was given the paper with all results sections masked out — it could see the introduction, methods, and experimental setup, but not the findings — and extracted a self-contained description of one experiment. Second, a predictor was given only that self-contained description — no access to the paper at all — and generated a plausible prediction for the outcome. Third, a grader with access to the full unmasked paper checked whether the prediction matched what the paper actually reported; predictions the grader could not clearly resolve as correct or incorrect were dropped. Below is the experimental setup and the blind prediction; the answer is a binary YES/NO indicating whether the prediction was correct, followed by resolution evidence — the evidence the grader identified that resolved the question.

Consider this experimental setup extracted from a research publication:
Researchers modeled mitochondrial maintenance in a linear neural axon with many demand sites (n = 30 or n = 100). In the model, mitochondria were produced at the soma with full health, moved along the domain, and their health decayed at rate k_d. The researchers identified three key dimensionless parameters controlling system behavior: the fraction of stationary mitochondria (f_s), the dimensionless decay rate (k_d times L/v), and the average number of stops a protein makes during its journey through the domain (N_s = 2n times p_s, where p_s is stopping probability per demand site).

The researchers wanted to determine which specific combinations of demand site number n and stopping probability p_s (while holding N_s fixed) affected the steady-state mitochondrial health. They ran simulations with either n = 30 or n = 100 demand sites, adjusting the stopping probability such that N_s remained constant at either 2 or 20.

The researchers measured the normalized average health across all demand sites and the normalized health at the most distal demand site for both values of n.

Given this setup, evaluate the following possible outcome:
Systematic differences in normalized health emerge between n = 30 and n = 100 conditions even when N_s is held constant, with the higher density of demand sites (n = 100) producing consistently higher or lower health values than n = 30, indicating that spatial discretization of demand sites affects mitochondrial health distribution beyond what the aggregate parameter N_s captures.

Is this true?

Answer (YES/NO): NO